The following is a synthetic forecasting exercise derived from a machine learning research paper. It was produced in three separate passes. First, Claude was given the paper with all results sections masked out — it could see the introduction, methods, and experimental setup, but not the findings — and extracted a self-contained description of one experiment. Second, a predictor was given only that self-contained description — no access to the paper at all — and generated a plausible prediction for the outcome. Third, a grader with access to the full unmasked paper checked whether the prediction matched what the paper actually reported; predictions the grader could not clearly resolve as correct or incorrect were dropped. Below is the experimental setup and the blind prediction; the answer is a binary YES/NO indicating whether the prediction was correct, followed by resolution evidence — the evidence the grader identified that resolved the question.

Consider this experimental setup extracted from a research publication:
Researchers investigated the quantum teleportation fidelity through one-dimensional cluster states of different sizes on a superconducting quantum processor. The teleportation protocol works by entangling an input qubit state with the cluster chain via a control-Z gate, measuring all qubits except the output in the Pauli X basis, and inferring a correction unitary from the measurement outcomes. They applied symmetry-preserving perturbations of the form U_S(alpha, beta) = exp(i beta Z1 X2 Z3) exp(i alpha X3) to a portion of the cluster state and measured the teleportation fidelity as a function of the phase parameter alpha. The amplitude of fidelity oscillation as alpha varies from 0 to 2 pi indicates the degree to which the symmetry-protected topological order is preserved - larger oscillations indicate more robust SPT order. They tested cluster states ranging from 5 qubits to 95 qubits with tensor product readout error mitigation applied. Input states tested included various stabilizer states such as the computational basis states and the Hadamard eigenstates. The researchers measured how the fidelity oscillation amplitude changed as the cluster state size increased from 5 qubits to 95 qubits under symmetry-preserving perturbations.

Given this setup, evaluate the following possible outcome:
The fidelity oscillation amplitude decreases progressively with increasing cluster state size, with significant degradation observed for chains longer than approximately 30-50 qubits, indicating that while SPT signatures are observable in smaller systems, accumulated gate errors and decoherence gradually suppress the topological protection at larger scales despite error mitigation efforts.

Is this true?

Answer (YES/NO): NO